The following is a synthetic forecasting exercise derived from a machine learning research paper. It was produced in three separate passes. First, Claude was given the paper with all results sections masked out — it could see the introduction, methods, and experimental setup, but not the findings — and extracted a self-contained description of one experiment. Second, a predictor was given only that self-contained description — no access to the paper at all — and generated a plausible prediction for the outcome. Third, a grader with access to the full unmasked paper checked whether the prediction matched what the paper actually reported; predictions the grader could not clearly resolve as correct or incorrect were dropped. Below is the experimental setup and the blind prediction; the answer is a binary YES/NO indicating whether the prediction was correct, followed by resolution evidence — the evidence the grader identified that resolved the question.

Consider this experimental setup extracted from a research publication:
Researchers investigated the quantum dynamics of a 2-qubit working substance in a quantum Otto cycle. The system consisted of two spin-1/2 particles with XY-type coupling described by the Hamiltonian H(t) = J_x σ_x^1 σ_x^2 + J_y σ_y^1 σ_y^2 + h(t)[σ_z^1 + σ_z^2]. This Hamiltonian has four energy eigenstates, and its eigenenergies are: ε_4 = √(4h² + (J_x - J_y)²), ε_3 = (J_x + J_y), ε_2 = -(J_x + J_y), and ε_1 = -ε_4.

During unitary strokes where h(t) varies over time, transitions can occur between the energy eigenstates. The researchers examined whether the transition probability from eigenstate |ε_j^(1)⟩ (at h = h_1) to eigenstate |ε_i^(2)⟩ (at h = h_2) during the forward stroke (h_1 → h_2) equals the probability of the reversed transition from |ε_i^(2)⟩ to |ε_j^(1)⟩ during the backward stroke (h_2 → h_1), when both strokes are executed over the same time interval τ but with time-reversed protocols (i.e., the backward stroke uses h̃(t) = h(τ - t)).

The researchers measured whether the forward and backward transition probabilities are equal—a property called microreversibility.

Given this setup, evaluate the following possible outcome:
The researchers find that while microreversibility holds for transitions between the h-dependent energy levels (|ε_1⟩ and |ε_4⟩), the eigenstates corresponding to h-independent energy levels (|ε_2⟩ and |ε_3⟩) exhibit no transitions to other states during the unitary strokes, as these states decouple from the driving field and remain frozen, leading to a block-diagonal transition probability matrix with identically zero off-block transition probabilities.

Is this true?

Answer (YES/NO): YES